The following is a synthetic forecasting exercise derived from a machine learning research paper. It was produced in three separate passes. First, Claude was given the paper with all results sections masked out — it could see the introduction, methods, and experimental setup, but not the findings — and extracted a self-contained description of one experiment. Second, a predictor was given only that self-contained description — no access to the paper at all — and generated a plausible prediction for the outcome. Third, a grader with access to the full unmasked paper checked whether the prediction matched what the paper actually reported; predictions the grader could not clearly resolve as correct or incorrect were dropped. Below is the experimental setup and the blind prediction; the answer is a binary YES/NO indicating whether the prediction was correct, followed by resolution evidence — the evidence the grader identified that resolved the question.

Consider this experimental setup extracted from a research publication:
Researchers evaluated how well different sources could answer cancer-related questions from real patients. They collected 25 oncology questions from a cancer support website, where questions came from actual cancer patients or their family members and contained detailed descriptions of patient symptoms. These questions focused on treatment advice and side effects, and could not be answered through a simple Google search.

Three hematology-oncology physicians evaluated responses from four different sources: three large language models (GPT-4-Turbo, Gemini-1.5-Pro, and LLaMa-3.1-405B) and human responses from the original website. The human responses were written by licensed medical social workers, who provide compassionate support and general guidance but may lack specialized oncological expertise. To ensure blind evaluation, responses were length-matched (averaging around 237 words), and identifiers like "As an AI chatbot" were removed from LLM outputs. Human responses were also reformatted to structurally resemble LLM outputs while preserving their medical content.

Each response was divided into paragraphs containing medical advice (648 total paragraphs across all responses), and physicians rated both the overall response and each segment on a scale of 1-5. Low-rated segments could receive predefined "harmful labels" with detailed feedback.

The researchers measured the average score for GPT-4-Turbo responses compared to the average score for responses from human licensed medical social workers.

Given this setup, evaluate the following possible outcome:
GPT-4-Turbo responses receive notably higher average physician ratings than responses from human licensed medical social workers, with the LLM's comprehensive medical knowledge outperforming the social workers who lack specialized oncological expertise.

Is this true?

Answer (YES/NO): YES